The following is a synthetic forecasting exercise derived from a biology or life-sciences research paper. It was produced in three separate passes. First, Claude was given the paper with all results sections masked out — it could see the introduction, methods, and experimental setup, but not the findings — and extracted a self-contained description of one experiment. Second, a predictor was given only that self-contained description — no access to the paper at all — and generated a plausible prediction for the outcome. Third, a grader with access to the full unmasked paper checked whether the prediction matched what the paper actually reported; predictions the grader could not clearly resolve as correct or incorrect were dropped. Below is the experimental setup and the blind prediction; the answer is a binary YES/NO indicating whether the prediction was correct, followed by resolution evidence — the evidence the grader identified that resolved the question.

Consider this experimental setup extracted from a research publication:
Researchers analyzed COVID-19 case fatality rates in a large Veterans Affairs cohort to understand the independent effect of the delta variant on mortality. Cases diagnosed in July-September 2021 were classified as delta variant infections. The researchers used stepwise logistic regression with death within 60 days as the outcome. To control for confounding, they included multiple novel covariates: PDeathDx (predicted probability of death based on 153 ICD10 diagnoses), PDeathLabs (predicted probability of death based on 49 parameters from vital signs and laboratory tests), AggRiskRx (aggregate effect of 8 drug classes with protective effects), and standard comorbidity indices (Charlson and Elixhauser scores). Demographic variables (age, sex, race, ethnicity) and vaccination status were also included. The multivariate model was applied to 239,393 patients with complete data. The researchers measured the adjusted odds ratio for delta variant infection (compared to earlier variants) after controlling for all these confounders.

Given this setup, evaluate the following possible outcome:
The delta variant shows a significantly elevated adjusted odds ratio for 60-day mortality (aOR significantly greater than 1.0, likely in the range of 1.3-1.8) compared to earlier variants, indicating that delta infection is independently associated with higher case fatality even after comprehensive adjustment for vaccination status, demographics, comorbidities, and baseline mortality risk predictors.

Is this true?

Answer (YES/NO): NO